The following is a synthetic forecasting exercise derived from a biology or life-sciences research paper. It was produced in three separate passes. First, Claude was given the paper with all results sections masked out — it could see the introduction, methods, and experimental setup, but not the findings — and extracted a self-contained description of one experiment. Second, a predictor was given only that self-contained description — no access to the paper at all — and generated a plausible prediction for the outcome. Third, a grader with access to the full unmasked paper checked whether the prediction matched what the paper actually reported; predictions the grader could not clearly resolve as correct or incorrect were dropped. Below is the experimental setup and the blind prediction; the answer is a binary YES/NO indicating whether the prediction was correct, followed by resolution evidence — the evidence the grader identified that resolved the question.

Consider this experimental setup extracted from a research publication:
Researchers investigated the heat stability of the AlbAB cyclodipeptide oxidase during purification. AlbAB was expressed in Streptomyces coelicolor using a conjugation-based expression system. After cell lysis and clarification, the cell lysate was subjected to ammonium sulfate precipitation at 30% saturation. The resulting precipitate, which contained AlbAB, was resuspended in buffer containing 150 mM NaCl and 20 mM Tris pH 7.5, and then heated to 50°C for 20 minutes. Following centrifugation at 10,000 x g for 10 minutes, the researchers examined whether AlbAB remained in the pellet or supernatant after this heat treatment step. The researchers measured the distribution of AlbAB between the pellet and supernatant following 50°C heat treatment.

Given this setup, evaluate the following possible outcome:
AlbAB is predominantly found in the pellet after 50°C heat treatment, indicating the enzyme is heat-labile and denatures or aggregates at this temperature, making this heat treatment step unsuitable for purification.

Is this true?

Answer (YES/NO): NO